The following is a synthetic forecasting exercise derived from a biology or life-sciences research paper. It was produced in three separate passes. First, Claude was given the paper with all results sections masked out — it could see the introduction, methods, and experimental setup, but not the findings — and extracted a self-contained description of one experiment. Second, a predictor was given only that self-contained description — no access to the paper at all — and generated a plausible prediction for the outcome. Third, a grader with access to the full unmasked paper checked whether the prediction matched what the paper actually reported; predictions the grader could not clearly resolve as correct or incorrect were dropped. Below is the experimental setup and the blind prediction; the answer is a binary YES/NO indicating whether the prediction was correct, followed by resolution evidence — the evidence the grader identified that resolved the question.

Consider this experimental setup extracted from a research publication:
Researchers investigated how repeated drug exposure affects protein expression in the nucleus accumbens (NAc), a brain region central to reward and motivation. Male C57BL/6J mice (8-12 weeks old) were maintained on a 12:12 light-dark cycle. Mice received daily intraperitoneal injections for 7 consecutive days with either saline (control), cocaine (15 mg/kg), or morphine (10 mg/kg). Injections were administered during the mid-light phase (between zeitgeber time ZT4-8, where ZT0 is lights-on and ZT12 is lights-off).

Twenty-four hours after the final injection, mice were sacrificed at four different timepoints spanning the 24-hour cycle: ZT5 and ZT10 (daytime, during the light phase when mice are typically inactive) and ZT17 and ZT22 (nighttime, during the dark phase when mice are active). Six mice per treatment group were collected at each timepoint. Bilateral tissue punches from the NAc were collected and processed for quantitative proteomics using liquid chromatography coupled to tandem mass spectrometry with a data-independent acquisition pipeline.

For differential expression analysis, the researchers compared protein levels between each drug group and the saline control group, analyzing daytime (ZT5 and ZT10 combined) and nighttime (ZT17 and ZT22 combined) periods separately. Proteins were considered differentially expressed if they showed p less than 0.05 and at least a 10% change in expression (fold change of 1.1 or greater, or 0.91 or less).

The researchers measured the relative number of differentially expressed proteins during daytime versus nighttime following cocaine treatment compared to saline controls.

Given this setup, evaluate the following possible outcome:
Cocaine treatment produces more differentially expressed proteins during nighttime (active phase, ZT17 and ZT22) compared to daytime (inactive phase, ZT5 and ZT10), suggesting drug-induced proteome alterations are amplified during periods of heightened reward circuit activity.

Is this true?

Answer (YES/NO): NO